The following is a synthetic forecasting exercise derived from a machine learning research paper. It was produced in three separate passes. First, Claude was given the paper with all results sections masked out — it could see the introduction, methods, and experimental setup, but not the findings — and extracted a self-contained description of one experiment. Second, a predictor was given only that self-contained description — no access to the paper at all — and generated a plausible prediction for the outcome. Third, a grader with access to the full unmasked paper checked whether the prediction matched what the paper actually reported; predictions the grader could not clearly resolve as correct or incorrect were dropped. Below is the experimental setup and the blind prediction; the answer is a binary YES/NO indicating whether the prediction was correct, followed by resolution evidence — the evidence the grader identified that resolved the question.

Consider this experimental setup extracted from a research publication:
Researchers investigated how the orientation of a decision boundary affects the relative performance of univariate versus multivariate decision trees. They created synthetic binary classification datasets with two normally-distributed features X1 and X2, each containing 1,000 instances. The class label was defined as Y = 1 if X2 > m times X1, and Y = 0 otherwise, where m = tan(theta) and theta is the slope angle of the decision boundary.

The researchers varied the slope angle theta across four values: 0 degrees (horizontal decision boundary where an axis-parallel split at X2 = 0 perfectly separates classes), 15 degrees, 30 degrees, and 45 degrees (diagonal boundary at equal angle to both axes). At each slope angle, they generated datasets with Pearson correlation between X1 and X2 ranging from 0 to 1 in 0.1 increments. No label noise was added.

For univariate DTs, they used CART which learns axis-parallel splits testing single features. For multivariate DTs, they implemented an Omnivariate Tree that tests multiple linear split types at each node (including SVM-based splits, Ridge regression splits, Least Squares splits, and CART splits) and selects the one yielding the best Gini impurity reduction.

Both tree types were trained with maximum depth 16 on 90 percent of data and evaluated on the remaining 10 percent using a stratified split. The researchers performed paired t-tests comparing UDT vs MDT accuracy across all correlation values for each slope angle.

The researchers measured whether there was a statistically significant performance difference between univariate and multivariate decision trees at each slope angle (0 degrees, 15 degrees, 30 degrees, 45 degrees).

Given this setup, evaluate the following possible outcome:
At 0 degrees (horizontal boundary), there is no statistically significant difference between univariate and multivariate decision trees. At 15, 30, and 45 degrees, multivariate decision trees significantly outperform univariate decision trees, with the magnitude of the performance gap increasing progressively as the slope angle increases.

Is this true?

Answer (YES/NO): YES